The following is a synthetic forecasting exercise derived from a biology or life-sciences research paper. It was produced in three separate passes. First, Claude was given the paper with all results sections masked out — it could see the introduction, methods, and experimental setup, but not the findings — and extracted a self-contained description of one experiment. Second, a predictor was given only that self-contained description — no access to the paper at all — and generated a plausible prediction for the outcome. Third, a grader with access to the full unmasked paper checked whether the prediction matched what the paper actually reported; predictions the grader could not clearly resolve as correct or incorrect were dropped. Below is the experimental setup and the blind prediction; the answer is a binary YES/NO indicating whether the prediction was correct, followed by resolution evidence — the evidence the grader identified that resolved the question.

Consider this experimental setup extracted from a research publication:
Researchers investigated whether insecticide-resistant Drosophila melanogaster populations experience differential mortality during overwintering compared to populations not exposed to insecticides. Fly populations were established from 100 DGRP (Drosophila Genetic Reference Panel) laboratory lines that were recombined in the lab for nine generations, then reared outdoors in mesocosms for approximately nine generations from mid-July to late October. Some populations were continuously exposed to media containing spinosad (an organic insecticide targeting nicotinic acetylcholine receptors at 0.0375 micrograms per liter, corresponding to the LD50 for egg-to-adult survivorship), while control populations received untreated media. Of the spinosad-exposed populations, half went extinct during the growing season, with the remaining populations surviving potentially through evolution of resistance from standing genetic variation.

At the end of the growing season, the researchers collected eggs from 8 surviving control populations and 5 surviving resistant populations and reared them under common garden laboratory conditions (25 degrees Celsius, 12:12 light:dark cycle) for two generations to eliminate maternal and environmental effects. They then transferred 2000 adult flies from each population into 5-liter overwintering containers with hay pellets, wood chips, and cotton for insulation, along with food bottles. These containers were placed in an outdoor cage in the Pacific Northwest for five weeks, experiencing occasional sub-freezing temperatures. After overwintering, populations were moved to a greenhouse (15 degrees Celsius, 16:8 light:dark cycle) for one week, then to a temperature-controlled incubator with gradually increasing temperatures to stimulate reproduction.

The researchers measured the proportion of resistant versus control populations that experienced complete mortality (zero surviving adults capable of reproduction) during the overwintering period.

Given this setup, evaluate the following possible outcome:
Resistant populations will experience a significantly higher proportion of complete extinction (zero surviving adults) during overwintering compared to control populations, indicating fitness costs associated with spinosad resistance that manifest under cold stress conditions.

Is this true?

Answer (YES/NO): NO